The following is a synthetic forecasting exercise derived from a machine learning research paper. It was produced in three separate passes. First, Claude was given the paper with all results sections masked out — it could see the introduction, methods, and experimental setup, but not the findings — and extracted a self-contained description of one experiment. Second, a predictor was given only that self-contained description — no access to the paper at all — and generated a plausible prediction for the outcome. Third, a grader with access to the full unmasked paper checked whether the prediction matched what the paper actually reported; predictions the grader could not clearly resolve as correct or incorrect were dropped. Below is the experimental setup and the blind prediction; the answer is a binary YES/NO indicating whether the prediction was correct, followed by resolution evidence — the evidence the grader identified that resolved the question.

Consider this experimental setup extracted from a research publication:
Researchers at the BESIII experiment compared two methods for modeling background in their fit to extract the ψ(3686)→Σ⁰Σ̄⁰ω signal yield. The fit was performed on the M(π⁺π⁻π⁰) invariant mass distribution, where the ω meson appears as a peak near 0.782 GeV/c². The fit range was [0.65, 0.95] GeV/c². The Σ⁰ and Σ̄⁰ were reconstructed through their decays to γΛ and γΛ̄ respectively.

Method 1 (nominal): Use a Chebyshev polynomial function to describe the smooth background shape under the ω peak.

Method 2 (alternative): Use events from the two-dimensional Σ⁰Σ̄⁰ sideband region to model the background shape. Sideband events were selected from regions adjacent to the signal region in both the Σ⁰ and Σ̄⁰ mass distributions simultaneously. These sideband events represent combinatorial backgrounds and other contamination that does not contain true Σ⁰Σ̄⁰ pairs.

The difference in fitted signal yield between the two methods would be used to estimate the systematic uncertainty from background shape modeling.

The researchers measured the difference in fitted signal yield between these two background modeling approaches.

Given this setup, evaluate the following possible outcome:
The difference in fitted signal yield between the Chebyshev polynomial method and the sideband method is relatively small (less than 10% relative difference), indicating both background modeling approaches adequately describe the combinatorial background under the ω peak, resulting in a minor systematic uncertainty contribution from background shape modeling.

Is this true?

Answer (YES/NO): YES